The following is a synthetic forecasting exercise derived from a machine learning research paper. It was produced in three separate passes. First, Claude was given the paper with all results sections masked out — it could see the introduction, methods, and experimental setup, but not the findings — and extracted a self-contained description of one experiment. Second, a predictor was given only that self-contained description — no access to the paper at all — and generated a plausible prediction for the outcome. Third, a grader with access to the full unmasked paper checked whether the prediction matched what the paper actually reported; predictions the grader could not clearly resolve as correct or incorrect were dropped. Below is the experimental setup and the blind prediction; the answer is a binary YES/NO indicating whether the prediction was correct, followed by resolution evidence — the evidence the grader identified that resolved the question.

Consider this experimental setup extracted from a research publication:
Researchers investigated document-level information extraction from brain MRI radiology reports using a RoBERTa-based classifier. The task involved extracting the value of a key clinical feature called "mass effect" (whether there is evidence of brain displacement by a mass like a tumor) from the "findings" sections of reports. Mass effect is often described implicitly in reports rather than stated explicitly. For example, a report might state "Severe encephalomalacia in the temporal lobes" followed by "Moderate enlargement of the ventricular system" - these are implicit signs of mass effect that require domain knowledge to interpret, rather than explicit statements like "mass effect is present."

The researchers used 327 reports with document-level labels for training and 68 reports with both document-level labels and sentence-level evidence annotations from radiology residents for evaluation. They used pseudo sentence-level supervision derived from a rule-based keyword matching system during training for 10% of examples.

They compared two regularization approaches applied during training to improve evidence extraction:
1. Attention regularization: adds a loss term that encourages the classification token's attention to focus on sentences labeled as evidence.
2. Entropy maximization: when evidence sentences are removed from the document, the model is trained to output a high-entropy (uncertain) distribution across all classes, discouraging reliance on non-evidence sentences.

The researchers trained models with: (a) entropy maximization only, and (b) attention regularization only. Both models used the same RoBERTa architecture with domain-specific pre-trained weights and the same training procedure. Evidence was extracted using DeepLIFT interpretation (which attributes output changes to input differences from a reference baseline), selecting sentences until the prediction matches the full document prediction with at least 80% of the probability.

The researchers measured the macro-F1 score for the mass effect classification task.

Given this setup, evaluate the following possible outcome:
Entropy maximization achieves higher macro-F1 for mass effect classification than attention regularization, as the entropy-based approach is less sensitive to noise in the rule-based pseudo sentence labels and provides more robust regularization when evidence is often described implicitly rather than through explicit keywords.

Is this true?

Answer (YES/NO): NO